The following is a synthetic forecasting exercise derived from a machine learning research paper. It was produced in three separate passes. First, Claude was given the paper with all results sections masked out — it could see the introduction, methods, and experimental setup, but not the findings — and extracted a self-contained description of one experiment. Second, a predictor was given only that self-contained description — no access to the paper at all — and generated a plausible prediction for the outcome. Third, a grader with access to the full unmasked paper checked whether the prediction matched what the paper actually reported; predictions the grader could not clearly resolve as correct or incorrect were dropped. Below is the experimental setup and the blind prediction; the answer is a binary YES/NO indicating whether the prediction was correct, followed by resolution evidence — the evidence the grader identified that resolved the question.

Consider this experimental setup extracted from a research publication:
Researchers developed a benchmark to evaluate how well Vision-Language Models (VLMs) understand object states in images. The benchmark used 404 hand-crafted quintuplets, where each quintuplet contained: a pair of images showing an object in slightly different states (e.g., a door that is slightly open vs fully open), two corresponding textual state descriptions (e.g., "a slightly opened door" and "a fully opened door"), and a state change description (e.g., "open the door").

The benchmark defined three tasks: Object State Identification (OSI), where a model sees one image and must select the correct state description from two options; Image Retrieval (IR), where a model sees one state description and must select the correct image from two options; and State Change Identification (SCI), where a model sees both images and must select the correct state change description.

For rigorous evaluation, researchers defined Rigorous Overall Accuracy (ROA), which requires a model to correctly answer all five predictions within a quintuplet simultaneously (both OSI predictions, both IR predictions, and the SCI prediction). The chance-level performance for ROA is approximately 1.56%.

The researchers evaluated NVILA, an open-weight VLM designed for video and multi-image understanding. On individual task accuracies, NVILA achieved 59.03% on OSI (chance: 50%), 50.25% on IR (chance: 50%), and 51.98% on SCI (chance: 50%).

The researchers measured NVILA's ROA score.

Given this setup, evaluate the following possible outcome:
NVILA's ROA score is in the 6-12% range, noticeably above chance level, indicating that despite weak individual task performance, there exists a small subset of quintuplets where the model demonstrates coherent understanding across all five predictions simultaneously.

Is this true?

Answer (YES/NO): NO